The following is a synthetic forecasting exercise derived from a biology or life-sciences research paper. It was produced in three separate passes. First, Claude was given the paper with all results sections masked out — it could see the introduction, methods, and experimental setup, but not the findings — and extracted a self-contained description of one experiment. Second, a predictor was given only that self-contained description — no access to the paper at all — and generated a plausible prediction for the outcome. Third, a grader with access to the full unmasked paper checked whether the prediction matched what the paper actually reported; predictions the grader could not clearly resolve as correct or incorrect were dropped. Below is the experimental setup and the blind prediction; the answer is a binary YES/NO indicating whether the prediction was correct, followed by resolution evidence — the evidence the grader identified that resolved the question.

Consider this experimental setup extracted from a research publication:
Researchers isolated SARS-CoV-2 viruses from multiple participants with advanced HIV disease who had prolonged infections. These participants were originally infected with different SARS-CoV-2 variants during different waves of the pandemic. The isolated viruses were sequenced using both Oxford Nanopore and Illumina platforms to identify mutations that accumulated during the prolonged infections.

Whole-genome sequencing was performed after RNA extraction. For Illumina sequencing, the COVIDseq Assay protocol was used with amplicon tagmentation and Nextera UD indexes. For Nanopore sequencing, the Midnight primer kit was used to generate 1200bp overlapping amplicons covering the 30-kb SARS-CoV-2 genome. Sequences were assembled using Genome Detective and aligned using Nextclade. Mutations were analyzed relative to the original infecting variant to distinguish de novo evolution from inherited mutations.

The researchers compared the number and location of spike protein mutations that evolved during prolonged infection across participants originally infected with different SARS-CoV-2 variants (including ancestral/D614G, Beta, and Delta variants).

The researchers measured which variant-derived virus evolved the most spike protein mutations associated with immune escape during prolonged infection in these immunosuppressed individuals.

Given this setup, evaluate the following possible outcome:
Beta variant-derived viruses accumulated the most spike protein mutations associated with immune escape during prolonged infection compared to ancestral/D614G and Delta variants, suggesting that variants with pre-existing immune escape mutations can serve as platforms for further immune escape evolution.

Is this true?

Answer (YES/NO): NO